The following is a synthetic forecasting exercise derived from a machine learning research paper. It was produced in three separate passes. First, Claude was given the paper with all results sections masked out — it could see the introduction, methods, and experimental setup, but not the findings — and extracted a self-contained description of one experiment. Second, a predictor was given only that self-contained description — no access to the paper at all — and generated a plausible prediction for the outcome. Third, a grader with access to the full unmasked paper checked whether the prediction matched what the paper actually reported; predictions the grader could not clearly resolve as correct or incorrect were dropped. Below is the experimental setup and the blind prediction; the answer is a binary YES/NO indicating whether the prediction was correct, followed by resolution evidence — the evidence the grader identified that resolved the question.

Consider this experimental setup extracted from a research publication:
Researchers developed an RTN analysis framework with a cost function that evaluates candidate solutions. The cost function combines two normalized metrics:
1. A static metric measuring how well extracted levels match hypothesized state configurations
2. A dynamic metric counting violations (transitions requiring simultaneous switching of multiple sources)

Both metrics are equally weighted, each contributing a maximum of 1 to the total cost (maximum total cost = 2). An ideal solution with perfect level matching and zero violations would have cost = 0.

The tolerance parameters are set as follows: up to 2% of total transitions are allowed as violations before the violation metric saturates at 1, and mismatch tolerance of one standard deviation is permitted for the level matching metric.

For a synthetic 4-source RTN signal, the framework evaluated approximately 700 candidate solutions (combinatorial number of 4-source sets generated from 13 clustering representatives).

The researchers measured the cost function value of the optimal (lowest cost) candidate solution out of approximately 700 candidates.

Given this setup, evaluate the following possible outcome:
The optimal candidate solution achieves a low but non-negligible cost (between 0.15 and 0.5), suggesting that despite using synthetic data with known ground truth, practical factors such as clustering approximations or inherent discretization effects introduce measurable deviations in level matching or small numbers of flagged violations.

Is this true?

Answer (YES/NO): NO